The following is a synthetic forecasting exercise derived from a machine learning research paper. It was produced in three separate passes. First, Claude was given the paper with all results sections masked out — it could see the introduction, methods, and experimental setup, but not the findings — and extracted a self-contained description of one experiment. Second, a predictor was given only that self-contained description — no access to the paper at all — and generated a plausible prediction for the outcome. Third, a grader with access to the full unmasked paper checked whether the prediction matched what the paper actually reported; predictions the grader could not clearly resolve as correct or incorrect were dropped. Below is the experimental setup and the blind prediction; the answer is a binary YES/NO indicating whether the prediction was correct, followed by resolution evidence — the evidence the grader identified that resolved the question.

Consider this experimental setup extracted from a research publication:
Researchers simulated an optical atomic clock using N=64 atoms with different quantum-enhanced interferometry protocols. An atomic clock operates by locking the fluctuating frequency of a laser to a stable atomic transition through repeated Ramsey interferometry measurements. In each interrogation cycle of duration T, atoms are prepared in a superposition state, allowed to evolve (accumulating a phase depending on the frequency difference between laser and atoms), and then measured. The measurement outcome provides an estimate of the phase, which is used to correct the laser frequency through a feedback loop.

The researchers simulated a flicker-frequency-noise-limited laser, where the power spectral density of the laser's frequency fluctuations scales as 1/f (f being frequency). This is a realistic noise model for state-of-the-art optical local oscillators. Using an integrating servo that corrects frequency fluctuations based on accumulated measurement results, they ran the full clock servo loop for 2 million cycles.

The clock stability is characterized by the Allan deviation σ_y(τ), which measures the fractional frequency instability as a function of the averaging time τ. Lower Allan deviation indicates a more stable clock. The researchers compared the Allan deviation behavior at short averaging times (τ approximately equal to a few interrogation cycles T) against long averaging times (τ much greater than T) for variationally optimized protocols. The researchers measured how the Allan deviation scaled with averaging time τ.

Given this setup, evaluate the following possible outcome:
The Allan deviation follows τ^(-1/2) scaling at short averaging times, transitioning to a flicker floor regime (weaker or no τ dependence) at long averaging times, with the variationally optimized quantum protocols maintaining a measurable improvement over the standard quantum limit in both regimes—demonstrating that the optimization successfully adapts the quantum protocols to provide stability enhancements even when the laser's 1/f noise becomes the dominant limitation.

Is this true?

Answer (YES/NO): NO